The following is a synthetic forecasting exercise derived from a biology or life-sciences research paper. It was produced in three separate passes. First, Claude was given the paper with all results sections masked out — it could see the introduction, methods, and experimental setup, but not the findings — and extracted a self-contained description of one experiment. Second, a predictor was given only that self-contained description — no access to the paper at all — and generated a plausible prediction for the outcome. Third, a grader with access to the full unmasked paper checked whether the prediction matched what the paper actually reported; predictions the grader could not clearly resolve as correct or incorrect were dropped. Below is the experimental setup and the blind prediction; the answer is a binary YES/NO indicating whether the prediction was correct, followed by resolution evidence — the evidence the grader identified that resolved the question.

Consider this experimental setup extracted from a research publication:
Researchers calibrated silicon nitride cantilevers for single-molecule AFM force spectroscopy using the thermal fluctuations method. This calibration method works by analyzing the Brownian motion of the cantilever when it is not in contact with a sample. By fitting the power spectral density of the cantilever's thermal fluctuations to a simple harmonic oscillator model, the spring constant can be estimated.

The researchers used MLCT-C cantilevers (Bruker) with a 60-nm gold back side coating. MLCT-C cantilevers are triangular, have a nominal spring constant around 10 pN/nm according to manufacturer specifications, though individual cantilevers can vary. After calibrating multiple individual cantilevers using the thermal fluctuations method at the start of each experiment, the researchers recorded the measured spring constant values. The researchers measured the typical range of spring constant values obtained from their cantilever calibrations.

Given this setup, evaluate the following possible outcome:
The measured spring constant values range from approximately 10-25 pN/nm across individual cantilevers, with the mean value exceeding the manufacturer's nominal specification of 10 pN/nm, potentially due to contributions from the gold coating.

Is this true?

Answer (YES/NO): NO